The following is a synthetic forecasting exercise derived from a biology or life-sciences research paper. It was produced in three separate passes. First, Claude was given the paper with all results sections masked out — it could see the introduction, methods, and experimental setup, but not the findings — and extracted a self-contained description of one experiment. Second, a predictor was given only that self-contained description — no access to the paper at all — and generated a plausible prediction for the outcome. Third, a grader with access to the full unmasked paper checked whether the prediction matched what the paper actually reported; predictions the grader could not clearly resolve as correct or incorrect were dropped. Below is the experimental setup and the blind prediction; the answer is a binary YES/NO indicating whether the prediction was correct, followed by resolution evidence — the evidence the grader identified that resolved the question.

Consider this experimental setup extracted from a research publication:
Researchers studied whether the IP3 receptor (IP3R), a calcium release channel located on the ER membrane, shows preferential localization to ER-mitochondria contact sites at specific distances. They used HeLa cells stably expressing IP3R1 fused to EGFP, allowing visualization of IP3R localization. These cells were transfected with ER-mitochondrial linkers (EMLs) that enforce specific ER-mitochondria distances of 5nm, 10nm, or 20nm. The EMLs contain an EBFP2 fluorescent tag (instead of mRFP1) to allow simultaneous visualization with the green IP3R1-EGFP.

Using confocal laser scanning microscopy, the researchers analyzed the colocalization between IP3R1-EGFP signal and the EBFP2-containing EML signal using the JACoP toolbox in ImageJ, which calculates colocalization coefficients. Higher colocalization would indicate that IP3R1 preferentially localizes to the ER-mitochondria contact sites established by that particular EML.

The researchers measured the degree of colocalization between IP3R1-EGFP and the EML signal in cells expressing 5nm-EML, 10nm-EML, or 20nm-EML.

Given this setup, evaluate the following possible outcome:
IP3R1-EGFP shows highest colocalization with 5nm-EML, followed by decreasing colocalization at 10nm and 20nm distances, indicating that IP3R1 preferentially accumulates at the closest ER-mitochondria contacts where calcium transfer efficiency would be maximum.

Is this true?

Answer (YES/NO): NO